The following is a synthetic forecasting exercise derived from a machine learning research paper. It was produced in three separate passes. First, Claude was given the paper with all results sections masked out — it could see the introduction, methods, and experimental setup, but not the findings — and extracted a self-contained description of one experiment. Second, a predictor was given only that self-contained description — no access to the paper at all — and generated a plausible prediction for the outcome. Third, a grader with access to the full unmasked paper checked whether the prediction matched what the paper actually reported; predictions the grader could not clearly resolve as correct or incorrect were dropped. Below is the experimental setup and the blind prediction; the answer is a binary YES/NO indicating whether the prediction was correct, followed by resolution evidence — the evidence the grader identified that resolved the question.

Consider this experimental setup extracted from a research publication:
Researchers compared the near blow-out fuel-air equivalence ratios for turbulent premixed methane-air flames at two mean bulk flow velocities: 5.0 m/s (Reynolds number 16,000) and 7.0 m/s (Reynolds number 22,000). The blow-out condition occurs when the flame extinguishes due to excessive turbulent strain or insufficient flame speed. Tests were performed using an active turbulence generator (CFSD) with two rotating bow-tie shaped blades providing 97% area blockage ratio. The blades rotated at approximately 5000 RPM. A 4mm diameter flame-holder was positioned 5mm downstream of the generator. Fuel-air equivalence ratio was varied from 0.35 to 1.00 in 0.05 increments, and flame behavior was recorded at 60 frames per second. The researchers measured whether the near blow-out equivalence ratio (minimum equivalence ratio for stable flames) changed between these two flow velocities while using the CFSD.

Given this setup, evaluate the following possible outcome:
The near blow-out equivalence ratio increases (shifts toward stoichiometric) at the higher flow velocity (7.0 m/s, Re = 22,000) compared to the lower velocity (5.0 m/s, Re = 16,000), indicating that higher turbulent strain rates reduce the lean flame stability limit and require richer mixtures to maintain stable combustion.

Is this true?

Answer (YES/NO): YES